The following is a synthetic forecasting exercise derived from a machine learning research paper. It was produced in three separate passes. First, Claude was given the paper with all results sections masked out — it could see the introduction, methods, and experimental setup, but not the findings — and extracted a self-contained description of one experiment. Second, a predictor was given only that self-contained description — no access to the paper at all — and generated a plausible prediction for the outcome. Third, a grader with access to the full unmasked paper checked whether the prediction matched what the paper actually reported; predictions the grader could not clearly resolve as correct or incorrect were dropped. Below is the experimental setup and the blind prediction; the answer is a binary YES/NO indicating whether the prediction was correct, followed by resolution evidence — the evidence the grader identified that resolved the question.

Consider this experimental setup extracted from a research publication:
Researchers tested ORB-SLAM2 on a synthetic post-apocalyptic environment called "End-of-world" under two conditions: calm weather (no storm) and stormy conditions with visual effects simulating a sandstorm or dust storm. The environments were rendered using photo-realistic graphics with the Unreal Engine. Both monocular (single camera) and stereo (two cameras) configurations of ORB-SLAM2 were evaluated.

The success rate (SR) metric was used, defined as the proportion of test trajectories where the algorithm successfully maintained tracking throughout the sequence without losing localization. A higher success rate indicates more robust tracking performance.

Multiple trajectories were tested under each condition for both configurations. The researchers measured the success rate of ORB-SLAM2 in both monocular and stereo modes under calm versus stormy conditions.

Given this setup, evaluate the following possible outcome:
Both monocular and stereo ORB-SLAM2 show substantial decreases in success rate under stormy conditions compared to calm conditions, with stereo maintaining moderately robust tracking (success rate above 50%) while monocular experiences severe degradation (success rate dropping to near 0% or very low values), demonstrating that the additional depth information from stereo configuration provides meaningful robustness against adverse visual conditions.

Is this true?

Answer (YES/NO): NO